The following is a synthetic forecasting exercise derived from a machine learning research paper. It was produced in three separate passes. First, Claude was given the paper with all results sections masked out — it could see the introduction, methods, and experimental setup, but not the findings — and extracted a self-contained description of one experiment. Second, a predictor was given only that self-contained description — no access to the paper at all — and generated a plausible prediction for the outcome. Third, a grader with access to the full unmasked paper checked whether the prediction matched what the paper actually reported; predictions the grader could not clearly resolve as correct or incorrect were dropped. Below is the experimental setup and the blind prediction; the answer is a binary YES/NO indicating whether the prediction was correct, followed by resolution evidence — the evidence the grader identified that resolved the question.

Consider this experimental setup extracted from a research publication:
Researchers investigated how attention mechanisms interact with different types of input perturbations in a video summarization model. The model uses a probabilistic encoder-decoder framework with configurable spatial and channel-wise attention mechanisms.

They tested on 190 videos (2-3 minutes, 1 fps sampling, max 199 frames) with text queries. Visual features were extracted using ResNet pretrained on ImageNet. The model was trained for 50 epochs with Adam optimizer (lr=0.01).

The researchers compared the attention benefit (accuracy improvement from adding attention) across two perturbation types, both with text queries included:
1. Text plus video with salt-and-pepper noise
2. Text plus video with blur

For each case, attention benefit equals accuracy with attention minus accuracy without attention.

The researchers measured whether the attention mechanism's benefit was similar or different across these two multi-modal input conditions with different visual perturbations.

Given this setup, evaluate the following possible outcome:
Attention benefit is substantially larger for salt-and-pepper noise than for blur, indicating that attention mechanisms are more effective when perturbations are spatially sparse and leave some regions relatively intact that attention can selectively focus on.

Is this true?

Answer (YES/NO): YES